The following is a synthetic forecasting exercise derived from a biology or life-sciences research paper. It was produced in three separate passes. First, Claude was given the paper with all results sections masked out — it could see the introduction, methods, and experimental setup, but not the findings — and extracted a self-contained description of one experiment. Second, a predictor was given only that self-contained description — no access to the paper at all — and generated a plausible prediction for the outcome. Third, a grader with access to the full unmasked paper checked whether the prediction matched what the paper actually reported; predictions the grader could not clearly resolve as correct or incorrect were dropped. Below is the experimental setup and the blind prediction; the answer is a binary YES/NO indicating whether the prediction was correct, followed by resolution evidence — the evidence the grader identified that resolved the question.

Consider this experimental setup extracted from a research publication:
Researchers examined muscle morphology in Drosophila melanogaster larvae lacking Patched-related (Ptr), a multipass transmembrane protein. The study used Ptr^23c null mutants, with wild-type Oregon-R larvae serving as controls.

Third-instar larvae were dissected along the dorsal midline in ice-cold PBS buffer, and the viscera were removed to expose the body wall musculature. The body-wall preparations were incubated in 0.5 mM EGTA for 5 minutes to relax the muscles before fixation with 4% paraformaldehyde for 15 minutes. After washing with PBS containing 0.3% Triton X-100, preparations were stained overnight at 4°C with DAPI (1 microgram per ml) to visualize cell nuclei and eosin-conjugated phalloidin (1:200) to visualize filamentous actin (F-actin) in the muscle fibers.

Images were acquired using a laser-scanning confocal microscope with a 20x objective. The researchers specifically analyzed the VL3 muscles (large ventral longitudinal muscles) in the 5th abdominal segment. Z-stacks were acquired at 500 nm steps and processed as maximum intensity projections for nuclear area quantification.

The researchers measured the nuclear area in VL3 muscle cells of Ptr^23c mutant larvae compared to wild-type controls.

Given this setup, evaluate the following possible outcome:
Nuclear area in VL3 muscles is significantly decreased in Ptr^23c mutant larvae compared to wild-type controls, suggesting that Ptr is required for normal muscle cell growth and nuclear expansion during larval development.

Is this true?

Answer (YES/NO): NO